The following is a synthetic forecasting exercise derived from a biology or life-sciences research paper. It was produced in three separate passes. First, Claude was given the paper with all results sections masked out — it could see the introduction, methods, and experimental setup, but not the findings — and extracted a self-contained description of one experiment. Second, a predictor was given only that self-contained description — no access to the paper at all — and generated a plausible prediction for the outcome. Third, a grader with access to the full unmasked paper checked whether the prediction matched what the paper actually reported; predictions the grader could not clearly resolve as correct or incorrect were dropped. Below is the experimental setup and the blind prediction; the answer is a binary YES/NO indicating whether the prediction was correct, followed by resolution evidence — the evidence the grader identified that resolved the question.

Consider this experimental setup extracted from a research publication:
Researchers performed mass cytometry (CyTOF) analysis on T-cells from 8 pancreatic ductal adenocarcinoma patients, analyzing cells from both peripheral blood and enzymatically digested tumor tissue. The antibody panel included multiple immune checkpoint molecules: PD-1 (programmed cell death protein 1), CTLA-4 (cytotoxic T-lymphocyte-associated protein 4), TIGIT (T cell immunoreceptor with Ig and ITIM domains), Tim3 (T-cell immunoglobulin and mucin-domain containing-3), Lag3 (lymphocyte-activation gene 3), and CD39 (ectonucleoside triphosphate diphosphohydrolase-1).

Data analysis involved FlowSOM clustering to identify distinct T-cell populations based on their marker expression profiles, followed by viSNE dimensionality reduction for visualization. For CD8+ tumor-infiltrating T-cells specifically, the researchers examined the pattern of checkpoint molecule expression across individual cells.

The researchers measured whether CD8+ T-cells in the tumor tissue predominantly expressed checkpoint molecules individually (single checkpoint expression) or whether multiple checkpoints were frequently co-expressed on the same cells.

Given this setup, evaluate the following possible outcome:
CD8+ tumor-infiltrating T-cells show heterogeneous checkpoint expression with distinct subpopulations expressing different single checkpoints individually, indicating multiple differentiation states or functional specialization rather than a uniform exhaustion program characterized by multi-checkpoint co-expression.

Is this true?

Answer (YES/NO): NO